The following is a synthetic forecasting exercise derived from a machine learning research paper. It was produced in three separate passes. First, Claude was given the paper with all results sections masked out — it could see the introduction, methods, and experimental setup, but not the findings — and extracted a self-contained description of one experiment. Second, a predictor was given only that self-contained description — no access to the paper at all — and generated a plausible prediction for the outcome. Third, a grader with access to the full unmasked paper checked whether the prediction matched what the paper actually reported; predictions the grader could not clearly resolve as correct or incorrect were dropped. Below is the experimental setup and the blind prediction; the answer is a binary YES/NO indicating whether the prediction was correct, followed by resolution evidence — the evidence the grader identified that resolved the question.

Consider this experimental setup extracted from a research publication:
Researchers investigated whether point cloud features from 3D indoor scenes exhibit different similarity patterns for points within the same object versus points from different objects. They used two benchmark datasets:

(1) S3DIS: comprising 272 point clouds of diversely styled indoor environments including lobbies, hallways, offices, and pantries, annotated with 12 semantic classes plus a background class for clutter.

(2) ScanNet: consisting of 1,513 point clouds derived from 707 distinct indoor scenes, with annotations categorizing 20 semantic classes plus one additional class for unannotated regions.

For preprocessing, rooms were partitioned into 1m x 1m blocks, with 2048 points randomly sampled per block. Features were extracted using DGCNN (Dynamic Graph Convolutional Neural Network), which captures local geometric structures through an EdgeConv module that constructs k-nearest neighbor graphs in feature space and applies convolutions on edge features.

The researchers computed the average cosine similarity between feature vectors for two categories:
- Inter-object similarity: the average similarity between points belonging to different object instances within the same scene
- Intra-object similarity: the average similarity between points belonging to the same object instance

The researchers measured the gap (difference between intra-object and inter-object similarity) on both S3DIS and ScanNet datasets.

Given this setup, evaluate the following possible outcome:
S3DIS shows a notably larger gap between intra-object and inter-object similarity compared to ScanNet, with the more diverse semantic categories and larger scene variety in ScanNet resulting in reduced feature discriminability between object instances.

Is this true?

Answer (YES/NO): NO